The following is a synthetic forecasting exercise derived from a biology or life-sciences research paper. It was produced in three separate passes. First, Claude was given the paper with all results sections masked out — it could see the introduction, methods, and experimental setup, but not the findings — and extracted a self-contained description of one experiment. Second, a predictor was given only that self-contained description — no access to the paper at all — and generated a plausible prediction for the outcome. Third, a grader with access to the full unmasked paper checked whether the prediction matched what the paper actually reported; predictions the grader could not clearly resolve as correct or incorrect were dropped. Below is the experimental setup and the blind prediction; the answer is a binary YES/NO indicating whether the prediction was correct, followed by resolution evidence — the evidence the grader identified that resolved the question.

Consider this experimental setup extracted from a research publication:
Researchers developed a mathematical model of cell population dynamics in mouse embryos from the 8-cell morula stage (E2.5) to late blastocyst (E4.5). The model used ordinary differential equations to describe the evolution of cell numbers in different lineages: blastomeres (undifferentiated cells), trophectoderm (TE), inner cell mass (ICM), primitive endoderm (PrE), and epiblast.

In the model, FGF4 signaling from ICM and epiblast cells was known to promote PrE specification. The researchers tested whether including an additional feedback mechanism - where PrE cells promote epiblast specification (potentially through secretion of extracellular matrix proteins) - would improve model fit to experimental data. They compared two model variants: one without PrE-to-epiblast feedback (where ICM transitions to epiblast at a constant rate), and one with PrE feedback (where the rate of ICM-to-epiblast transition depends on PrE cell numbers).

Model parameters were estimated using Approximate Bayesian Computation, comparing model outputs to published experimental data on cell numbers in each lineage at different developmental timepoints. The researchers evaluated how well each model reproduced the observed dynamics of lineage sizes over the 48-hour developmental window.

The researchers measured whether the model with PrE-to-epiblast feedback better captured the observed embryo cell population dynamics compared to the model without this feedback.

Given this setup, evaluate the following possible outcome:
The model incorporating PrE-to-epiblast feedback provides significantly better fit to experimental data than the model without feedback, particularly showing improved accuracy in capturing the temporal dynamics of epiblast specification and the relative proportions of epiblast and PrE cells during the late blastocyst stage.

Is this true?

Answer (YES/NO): YES